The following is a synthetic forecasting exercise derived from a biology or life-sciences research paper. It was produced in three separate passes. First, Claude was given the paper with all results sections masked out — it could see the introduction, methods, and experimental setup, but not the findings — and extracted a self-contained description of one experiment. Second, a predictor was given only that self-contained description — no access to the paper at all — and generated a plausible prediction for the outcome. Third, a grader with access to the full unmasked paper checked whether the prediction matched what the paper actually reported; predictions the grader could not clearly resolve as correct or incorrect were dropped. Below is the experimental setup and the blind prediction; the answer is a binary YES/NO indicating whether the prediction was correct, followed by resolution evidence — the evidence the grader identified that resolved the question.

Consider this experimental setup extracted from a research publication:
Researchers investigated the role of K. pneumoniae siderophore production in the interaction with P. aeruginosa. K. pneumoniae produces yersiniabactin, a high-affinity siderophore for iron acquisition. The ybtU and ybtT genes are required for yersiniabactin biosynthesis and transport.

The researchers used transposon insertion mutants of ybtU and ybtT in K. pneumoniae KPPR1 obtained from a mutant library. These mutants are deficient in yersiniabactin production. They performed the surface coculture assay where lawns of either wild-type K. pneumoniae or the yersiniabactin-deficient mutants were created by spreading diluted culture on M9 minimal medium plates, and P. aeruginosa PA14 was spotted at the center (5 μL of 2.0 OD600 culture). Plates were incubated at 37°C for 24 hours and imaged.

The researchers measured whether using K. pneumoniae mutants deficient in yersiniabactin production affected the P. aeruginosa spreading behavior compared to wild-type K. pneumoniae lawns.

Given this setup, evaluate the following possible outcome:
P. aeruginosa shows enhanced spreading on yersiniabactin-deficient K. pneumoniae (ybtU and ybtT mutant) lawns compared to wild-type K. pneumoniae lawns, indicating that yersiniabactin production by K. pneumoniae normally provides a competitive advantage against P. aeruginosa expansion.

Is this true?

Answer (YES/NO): NO